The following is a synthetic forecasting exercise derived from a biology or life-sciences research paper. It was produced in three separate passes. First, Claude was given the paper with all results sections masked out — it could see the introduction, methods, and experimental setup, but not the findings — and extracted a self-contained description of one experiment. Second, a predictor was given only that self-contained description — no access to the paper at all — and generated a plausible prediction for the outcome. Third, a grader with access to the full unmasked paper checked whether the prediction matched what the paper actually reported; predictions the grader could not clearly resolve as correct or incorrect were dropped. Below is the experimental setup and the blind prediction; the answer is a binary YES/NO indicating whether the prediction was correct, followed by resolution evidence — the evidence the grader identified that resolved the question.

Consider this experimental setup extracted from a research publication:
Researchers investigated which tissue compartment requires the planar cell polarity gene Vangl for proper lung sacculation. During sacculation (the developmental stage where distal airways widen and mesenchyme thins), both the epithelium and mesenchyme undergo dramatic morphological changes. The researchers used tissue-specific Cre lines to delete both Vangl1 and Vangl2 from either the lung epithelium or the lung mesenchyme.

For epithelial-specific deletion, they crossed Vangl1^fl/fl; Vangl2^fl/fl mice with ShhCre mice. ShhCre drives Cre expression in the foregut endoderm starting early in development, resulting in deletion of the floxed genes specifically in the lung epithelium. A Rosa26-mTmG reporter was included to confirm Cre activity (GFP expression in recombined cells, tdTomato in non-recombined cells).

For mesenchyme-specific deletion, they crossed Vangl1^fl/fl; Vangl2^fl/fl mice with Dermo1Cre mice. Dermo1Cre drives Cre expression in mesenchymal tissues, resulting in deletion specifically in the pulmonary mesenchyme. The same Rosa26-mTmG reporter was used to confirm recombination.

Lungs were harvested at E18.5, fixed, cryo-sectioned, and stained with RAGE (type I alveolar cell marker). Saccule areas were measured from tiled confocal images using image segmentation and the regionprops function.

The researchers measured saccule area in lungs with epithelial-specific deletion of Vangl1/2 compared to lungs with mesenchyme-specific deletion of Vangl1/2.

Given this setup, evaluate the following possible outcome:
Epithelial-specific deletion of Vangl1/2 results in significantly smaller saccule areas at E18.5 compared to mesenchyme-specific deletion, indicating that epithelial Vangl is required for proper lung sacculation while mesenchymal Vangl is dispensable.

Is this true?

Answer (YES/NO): NO